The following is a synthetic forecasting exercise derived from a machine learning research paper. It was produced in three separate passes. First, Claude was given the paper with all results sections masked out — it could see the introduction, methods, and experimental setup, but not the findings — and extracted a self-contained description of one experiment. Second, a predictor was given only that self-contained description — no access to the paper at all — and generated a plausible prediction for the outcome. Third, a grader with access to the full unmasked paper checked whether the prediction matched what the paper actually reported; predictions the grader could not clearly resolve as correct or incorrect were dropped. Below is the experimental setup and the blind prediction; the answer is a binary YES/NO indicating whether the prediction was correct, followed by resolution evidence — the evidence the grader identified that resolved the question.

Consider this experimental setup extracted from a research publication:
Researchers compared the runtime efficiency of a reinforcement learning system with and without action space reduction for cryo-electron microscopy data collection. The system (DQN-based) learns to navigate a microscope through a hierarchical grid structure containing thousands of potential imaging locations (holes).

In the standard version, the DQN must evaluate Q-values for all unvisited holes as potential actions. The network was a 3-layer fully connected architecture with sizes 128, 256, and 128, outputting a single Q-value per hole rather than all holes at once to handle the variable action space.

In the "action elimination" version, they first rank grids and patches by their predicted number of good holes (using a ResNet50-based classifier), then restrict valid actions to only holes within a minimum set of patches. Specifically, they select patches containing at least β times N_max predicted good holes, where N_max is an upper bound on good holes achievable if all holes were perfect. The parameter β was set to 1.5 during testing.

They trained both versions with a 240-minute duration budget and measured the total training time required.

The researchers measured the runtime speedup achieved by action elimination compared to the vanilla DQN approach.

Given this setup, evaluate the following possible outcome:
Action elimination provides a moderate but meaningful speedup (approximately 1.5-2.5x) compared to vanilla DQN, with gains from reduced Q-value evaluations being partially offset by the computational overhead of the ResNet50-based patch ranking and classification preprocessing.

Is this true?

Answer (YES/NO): NO